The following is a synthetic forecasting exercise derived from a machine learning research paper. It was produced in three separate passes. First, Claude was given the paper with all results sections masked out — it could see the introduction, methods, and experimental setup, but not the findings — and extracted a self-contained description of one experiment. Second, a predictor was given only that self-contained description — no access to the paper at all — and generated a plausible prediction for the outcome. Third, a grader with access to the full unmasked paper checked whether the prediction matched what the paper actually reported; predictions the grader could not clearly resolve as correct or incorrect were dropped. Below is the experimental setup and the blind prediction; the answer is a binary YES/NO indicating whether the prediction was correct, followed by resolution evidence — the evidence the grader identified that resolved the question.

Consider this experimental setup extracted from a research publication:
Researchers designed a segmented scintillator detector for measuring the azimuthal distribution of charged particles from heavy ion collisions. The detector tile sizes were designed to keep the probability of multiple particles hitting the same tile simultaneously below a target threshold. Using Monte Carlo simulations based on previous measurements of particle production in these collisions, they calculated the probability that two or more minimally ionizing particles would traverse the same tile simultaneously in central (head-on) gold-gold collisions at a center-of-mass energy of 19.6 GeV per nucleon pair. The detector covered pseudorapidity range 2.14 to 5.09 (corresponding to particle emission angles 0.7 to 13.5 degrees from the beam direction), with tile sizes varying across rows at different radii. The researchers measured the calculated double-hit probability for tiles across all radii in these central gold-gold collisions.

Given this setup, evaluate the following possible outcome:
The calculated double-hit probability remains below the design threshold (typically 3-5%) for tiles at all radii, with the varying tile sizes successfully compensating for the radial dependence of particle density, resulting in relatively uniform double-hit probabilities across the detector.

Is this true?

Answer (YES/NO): NO